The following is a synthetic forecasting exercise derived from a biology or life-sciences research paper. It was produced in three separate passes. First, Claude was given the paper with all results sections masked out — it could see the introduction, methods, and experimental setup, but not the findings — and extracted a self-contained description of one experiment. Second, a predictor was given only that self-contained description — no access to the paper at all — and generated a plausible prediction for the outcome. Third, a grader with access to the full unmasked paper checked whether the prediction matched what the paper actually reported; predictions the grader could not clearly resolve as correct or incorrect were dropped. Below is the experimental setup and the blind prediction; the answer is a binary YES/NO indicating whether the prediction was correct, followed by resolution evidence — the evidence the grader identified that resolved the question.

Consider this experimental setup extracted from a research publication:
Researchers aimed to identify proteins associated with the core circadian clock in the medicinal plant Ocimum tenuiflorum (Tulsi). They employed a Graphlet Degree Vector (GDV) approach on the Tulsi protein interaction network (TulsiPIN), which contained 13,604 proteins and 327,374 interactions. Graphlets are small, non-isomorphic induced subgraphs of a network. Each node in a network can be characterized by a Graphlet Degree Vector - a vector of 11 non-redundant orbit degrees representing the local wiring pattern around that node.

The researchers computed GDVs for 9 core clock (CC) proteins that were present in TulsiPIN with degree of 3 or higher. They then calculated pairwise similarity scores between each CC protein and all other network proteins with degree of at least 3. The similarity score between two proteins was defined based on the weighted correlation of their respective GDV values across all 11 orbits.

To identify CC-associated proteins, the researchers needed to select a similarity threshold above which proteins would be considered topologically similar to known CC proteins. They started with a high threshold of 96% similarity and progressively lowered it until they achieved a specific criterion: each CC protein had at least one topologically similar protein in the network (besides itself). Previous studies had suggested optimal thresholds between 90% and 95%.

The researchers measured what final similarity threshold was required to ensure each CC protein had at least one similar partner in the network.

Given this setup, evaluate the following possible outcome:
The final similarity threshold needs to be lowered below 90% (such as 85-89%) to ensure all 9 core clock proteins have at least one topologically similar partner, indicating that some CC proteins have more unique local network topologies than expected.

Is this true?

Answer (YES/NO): NO